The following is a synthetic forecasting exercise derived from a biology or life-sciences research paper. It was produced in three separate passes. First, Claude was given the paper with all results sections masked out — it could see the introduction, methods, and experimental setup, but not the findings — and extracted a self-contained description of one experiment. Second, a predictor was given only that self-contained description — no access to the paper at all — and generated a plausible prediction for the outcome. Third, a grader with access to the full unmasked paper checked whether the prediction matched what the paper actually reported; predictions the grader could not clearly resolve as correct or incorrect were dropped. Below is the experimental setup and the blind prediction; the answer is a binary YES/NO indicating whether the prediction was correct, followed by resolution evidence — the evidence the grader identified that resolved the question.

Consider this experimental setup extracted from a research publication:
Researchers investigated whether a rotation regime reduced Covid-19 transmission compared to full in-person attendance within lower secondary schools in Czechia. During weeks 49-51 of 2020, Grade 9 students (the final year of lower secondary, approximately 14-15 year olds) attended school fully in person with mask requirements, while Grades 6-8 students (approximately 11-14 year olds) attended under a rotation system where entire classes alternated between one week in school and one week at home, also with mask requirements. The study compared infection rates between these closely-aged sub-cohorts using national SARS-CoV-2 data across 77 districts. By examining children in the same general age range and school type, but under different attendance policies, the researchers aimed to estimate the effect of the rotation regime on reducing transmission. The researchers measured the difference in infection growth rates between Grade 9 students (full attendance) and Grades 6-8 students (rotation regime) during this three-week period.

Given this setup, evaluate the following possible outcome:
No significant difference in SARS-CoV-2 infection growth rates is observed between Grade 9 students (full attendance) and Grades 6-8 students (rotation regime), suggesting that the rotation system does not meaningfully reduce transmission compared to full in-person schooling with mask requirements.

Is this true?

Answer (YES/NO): NO